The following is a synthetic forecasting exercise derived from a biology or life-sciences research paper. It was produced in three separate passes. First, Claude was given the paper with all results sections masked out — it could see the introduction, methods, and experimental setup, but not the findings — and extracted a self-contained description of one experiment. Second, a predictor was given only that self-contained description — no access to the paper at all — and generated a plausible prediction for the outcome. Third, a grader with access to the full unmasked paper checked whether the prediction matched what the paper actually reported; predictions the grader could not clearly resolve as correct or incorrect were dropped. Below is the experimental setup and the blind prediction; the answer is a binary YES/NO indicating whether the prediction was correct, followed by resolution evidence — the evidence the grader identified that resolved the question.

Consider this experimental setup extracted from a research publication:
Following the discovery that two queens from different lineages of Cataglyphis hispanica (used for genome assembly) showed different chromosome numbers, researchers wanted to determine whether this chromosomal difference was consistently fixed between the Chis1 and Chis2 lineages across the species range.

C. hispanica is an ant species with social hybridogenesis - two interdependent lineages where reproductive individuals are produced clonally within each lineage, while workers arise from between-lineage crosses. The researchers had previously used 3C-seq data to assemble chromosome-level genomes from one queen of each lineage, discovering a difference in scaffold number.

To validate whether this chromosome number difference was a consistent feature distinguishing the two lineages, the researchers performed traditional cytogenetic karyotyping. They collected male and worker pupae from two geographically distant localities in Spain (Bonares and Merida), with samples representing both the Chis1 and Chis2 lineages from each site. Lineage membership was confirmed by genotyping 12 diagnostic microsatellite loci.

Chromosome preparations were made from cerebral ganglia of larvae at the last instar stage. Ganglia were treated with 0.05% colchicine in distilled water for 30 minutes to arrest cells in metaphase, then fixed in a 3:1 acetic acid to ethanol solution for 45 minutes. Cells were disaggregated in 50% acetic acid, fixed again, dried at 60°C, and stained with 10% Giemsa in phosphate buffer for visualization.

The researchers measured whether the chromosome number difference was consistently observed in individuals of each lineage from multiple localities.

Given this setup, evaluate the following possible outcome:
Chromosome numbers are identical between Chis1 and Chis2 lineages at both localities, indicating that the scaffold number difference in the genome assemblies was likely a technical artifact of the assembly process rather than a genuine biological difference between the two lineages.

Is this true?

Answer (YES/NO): NO